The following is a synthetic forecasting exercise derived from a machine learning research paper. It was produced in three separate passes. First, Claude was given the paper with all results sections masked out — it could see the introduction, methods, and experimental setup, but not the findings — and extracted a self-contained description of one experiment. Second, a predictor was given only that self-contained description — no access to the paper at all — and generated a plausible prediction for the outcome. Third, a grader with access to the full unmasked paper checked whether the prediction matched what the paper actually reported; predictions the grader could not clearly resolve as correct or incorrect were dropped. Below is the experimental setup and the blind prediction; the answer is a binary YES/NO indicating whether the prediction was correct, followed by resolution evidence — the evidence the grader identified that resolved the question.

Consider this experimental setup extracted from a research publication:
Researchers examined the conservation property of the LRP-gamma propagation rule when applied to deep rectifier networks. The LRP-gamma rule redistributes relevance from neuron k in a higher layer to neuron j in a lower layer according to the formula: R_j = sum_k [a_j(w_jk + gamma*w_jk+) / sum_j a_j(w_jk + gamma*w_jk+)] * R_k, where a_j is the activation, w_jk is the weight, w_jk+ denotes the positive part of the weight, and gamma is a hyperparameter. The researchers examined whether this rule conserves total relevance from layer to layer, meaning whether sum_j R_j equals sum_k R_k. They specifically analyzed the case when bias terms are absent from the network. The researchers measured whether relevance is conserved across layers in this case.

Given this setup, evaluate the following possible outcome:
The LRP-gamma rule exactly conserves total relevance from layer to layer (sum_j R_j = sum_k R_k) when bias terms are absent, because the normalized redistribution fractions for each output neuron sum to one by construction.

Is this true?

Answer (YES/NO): YES